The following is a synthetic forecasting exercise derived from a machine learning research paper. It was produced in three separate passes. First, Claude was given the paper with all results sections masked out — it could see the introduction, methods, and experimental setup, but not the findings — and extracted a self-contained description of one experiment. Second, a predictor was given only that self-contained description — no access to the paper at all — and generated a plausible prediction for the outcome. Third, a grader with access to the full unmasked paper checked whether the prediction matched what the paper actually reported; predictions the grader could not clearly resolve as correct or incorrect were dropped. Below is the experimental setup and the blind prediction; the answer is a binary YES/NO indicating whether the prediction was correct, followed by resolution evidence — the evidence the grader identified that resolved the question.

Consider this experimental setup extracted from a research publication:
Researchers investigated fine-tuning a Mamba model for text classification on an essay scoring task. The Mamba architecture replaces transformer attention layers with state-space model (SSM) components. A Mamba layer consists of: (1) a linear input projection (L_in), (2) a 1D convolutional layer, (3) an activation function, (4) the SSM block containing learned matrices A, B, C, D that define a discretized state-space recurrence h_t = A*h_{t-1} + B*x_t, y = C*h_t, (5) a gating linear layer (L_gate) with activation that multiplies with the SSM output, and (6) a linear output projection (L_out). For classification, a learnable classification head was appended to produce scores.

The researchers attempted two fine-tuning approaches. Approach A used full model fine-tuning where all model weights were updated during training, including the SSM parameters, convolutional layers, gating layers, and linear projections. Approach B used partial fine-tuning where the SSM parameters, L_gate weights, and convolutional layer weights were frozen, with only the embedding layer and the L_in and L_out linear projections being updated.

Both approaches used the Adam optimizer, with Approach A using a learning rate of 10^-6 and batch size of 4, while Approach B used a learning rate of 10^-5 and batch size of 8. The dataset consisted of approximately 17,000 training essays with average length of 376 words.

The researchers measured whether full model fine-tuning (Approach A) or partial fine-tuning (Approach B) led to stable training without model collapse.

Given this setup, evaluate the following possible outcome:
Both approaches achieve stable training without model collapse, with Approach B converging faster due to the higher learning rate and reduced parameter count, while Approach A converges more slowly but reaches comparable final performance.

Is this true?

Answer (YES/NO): NO